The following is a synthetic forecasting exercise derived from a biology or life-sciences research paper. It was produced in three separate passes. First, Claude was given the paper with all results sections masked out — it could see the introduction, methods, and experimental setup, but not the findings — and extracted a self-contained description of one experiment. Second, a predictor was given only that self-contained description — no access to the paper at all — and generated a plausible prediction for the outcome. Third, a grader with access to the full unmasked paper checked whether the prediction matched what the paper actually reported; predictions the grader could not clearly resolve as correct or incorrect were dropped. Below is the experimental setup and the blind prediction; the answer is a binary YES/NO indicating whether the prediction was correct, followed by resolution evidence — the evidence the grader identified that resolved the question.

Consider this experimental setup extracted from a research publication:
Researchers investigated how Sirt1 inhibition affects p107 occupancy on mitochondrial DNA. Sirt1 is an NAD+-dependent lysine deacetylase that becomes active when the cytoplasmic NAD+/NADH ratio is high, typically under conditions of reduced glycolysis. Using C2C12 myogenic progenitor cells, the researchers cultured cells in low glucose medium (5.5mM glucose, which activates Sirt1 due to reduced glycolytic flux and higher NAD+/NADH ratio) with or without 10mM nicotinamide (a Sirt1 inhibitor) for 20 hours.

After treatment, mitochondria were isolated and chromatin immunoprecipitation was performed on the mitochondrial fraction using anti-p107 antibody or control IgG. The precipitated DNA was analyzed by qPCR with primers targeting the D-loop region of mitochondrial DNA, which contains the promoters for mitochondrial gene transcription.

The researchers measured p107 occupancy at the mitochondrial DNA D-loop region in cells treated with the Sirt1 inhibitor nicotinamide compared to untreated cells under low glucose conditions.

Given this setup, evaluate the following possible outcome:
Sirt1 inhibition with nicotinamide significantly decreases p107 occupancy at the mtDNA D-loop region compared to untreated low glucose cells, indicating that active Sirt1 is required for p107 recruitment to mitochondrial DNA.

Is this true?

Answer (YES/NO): NO